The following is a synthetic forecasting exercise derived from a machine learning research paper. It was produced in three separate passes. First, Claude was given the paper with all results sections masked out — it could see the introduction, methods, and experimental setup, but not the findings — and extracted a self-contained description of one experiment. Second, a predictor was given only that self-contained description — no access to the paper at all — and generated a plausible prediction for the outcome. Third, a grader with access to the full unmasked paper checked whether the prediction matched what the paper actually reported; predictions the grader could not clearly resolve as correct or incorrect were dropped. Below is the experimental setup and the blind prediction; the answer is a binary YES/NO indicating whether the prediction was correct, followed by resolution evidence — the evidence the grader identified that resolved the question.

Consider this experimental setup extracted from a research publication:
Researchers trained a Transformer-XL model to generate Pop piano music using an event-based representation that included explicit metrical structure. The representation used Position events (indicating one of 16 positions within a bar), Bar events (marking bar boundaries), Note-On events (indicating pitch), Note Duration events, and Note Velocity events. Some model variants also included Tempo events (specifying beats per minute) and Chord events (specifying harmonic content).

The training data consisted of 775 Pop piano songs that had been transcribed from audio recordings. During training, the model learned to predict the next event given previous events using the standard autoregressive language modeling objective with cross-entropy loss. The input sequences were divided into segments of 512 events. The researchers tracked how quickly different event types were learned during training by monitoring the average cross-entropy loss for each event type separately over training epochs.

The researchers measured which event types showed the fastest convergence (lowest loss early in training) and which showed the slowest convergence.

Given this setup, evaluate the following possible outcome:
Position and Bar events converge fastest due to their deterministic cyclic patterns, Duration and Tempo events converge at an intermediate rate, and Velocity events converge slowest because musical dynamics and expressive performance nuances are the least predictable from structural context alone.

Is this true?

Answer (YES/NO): NO